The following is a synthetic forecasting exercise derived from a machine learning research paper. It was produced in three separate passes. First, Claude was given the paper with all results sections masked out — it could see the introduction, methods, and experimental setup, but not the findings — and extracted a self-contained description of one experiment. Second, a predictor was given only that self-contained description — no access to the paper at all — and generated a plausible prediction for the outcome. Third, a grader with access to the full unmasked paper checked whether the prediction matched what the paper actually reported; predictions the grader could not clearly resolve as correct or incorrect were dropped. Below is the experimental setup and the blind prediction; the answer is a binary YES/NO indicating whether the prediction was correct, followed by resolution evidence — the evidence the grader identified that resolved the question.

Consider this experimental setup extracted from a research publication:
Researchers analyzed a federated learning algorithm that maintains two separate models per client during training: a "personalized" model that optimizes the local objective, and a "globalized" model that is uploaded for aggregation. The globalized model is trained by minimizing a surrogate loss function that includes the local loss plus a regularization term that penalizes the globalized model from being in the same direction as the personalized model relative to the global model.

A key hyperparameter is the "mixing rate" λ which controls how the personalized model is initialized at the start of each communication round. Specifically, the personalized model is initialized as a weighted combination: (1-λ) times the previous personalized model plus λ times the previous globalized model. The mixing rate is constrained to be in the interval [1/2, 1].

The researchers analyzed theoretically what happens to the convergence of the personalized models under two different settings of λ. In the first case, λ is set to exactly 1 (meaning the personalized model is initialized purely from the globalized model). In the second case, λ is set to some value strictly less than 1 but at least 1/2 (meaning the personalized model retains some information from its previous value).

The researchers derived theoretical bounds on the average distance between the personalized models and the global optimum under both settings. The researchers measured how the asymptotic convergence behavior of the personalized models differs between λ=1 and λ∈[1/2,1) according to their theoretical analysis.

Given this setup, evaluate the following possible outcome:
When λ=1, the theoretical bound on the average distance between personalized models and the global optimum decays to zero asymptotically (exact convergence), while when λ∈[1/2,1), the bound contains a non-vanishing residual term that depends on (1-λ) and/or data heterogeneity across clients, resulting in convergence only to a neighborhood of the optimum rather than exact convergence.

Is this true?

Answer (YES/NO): NO